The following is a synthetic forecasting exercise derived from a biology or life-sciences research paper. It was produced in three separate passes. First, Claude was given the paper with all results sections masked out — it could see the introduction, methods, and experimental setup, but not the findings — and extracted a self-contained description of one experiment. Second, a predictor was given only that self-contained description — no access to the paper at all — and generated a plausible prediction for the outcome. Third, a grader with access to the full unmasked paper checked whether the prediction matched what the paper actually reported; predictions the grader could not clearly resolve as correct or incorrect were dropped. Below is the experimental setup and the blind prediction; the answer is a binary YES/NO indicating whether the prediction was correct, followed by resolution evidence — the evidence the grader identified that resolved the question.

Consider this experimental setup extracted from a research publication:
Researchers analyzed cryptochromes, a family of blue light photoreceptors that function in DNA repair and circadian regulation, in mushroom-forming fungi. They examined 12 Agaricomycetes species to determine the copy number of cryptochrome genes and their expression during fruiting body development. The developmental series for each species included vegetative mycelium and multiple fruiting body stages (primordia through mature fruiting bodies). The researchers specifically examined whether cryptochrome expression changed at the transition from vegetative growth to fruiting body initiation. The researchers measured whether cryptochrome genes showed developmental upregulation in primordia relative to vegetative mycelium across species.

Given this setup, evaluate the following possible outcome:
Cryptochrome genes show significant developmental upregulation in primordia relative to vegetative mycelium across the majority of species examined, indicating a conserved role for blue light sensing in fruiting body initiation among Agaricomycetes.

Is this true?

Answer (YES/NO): YES